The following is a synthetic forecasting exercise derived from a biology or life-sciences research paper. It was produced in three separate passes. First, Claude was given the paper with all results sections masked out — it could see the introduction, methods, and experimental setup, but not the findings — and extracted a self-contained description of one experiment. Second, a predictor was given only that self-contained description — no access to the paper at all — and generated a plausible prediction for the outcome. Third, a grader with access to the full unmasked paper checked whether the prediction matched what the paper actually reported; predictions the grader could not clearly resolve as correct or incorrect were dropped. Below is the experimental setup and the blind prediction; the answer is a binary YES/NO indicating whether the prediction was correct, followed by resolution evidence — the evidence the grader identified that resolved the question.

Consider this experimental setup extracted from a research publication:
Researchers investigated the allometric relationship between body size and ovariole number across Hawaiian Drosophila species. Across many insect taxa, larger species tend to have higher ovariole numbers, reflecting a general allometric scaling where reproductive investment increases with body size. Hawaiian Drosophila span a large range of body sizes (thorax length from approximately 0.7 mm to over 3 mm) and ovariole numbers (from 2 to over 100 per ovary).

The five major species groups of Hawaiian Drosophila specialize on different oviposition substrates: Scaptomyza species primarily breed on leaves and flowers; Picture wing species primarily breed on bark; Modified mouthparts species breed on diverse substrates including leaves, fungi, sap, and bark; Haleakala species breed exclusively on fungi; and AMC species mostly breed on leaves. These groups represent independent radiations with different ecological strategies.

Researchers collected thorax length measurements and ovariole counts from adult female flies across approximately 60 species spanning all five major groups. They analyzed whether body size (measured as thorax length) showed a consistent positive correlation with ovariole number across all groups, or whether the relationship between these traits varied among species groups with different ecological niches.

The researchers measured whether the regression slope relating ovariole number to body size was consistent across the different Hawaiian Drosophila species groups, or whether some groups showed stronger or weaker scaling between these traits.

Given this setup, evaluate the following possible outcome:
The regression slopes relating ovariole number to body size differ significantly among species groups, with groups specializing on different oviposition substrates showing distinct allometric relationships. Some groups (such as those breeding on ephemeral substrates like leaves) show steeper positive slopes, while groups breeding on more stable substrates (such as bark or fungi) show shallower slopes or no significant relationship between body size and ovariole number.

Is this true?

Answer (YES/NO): NO